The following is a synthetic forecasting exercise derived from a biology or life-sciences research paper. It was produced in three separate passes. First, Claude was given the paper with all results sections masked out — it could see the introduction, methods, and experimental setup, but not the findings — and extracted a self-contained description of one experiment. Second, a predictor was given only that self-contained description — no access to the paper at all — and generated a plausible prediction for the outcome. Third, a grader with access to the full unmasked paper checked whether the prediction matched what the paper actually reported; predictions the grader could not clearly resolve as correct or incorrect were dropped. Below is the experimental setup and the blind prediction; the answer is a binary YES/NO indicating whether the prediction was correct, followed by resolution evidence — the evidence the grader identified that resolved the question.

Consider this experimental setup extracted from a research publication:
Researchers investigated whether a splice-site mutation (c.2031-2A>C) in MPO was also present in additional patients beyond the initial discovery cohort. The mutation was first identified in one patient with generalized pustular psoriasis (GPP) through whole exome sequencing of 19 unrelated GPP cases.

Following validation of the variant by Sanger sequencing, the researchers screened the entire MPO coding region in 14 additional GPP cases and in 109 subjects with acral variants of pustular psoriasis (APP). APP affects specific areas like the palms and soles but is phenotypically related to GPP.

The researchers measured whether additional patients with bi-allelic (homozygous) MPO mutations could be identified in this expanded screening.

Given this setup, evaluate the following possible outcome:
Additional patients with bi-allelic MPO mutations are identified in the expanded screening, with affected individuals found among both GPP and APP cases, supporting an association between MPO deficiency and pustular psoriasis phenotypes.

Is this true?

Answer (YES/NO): NO